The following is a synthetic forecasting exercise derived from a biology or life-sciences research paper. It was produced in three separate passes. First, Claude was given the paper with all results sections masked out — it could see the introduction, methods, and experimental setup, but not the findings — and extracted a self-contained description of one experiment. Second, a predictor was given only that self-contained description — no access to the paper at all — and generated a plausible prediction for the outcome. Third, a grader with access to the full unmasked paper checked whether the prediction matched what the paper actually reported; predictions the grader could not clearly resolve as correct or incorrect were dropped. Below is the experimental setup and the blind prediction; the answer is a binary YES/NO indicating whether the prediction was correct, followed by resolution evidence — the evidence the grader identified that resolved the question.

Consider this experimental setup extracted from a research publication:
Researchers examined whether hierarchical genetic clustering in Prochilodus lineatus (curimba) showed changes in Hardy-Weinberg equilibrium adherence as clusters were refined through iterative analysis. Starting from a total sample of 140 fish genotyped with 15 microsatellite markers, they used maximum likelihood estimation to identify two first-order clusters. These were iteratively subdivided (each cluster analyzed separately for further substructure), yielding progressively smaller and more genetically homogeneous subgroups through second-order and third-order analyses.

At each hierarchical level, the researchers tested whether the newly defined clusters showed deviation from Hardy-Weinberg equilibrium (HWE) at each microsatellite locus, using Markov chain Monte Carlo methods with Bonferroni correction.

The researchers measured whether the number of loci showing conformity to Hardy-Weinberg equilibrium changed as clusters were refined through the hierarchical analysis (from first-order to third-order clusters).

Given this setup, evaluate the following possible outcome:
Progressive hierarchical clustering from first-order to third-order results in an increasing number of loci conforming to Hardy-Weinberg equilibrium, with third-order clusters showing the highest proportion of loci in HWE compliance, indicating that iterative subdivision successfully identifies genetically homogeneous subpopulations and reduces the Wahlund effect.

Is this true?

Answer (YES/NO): YES